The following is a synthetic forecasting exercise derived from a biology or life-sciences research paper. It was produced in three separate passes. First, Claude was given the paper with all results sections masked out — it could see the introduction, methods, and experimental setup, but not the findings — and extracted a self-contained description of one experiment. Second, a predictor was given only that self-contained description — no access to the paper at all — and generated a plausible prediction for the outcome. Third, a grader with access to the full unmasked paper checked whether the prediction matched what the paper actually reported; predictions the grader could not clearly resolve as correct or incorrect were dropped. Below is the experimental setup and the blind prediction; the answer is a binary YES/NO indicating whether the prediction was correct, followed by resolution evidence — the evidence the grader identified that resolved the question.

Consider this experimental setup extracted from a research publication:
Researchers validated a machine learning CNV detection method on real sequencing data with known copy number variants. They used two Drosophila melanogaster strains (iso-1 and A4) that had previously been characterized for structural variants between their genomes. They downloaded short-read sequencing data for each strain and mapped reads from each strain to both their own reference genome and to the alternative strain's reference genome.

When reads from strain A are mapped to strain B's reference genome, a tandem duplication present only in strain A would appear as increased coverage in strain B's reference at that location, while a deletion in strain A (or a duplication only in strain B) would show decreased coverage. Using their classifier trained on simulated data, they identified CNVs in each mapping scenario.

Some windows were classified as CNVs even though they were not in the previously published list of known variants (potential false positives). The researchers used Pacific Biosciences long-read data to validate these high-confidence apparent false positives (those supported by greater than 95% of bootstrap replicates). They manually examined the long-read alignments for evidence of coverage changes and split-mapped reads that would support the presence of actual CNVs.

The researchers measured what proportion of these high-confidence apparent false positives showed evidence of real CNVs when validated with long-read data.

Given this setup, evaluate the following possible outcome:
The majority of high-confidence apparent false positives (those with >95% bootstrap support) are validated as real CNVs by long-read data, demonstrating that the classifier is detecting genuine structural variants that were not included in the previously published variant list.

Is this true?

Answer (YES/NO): YES